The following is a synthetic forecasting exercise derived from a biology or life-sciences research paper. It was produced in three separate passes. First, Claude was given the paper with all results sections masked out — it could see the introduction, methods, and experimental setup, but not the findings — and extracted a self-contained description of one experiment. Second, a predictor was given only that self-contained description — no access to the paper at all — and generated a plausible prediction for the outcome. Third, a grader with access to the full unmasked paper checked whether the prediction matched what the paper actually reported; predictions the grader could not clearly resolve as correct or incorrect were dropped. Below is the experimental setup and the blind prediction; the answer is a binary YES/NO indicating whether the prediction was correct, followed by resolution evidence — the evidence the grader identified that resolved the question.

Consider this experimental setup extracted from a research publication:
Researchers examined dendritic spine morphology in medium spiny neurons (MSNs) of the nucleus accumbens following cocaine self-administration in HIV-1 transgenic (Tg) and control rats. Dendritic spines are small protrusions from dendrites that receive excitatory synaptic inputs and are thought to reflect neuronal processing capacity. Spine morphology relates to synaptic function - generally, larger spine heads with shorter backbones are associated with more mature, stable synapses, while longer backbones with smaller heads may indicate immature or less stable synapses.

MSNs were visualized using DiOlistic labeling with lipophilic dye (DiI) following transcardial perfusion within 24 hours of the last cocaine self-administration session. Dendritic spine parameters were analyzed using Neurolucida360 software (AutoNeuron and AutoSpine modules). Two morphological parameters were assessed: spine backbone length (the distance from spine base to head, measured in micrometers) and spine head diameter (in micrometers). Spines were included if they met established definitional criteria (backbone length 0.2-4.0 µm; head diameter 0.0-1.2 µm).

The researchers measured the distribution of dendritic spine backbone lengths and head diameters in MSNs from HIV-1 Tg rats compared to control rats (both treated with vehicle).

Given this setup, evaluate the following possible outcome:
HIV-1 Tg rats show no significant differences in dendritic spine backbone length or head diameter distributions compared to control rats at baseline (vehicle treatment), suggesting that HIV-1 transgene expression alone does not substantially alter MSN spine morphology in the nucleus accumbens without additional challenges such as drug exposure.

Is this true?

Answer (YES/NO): NO